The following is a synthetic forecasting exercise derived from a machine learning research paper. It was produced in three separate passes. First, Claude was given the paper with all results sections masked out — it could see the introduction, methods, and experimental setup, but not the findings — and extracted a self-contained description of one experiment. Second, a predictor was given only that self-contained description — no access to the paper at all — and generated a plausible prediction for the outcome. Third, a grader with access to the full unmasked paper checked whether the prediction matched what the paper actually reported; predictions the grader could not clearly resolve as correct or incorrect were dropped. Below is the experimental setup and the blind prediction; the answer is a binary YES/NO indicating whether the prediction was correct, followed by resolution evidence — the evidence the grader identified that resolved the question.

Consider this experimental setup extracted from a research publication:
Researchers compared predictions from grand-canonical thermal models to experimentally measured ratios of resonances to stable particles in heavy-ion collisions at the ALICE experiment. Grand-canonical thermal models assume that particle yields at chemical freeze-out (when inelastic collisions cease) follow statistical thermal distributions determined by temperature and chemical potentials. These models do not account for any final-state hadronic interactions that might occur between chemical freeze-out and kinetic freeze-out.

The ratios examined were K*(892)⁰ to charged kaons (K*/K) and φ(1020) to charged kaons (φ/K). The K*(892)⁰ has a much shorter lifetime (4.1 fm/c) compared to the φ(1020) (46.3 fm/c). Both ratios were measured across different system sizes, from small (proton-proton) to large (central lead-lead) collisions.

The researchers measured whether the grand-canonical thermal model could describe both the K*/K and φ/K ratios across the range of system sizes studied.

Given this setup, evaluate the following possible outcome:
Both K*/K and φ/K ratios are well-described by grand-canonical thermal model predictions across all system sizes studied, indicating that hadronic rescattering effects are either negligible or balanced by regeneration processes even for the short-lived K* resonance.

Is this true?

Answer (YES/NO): NO